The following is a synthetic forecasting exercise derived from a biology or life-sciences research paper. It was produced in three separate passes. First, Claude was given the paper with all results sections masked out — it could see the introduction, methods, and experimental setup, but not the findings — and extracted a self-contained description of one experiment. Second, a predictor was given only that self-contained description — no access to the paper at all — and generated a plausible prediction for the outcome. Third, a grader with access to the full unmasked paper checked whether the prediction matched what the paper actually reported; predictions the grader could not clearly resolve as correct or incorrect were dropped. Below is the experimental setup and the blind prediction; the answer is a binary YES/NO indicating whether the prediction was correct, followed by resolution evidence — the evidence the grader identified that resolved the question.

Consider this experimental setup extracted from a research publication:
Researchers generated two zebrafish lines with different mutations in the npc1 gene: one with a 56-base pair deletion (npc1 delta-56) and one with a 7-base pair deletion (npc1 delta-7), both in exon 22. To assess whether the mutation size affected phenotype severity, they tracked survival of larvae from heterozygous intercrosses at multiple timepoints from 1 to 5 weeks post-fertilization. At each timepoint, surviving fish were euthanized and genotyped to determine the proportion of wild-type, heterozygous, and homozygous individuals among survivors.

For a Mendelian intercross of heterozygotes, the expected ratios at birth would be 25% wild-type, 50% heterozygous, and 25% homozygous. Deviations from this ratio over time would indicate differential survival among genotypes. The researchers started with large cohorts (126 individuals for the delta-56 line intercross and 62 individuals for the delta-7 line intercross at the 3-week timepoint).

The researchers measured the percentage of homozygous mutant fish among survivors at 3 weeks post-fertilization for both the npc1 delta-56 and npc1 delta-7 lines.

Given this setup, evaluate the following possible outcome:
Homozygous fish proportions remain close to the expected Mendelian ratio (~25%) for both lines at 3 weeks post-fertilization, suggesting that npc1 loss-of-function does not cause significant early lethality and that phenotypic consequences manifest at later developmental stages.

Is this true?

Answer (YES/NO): NO